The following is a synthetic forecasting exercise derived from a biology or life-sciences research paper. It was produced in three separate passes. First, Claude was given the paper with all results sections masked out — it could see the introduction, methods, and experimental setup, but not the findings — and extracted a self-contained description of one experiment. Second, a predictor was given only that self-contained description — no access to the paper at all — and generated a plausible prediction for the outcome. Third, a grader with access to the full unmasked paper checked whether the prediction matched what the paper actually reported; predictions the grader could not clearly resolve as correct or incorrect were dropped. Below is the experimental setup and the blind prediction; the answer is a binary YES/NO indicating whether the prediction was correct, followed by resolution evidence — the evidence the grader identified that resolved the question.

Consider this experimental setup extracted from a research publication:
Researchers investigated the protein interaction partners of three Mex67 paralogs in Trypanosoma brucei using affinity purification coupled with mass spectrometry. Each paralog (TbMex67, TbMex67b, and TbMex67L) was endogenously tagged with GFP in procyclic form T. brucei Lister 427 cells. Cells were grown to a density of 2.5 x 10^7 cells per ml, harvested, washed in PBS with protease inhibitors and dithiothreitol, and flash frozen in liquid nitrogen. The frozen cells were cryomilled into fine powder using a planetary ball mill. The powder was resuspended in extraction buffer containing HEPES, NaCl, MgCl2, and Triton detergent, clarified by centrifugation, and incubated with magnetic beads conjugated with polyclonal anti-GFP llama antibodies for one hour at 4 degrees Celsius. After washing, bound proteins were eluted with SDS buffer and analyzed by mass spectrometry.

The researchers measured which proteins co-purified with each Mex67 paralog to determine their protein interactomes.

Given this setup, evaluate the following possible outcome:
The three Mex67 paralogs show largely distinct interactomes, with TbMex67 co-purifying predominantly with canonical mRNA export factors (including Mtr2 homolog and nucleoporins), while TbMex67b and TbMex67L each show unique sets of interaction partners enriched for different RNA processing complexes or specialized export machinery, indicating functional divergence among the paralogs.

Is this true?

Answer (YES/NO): NO